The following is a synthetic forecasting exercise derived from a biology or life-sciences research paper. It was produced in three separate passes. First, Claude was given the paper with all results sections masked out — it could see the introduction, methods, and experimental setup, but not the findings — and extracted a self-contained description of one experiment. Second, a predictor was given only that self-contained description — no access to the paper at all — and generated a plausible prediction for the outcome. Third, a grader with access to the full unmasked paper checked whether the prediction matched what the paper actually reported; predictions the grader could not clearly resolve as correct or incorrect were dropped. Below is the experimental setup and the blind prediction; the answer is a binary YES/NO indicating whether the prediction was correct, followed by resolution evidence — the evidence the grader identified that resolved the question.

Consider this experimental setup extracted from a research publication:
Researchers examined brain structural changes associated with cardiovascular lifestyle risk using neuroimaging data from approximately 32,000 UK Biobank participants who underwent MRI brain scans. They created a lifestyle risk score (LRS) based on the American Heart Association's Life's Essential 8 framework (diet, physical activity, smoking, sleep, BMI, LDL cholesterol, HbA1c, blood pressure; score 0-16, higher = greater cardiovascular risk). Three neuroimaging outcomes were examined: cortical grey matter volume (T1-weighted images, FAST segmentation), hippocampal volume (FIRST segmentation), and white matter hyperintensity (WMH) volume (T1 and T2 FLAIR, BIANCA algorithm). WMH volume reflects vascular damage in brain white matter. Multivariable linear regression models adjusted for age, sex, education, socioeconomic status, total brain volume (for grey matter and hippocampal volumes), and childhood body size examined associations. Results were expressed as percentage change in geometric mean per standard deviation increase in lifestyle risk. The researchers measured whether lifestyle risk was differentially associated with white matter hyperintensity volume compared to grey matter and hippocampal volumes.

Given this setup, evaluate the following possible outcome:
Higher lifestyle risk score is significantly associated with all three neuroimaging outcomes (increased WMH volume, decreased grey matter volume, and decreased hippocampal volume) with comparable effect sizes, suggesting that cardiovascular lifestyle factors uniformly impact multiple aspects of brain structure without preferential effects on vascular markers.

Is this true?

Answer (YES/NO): NO